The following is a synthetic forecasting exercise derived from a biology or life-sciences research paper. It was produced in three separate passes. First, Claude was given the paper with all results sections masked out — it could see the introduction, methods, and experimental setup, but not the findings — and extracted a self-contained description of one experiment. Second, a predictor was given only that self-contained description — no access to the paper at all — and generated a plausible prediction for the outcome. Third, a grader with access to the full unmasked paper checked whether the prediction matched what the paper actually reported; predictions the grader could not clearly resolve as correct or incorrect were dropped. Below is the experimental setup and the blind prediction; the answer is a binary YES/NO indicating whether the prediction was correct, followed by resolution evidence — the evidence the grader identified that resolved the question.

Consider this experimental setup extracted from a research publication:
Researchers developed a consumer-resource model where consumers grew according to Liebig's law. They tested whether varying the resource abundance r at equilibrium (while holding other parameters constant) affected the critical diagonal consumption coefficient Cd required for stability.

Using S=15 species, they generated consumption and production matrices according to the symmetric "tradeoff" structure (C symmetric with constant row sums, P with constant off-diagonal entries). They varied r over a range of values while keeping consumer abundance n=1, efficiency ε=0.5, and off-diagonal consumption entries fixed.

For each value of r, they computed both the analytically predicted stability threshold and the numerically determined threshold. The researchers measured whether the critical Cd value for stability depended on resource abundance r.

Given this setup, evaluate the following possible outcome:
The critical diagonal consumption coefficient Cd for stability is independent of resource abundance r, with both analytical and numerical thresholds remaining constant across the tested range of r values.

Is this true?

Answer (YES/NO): YES